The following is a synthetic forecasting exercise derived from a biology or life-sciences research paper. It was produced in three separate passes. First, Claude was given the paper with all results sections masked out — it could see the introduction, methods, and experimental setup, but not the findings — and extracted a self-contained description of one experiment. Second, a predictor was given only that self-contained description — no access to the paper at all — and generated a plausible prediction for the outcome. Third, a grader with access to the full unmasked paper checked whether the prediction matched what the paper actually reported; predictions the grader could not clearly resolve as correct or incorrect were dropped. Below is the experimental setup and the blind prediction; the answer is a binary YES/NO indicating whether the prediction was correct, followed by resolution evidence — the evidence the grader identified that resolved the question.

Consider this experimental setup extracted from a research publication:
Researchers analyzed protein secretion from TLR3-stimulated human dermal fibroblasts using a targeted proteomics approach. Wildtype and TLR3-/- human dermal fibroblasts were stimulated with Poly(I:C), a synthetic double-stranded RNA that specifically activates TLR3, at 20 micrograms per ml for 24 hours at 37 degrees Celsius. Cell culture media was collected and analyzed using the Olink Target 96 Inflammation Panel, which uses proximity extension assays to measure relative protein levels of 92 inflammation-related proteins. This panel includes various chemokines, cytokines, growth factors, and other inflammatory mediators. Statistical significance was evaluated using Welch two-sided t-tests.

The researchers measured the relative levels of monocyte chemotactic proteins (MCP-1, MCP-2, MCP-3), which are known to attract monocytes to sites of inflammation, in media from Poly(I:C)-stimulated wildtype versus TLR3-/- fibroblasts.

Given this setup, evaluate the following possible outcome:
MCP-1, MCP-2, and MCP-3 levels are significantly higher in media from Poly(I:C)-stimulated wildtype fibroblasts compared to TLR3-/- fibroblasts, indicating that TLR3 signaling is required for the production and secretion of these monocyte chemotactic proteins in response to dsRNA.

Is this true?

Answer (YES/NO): YES